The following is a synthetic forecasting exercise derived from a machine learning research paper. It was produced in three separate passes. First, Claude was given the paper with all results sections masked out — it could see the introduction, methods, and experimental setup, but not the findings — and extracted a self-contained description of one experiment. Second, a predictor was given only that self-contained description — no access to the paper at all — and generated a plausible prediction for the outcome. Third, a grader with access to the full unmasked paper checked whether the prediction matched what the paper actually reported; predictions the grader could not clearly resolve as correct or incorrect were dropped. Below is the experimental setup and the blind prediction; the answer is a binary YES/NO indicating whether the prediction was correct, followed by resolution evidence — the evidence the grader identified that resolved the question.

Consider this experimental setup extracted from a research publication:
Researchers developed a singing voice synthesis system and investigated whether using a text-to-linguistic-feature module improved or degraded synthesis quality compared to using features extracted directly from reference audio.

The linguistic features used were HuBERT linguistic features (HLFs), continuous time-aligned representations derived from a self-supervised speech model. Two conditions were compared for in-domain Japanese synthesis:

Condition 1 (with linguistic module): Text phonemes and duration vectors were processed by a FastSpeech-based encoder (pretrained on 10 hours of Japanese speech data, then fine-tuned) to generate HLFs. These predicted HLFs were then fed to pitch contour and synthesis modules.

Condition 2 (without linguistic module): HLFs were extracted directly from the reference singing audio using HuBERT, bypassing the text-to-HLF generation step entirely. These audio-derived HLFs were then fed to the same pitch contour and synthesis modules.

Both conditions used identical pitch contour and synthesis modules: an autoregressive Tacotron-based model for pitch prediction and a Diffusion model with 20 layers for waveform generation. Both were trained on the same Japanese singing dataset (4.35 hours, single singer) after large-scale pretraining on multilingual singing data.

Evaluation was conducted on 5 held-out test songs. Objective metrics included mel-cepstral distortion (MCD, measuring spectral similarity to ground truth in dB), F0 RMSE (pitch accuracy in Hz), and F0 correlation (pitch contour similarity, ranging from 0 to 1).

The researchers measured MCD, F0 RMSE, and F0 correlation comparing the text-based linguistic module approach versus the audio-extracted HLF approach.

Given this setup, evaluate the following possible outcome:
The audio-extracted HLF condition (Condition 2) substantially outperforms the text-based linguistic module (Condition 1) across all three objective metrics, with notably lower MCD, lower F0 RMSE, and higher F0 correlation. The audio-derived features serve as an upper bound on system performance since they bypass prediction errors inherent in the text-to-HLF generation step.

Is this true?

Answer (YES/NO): YES